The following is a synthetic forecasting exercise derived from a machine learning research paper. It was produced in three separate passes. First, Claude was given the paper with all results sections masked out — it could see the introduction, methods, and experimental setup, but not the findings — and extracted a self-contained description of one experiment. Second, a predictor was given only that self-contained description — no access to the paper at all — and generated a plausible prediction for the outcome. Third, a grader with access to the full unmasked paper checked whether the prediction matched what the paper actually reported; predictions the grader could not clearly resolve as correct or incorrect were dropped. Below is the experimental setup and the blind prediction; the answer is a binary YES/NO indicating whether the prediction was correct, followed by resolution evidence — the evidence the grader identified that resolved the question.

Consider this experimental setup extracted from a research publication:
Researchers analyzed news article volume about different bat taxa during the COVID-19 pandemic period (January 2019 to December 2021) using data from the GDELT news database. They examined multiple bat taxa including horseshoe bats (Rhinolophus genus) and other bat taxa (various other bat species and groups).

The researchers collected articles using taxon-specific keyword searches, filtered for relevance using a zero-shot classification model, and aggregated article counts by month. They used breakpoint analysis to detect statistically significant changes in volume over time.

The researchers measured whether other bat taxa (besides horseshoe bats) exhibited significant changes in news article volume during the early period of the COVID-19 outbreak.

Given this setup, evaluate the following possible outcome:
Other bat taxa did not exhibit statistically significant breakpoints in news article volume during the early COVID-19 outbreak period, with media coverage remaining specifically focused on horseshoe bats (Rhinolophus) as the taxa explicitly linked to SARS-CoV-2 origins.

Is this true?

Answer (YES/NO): NO